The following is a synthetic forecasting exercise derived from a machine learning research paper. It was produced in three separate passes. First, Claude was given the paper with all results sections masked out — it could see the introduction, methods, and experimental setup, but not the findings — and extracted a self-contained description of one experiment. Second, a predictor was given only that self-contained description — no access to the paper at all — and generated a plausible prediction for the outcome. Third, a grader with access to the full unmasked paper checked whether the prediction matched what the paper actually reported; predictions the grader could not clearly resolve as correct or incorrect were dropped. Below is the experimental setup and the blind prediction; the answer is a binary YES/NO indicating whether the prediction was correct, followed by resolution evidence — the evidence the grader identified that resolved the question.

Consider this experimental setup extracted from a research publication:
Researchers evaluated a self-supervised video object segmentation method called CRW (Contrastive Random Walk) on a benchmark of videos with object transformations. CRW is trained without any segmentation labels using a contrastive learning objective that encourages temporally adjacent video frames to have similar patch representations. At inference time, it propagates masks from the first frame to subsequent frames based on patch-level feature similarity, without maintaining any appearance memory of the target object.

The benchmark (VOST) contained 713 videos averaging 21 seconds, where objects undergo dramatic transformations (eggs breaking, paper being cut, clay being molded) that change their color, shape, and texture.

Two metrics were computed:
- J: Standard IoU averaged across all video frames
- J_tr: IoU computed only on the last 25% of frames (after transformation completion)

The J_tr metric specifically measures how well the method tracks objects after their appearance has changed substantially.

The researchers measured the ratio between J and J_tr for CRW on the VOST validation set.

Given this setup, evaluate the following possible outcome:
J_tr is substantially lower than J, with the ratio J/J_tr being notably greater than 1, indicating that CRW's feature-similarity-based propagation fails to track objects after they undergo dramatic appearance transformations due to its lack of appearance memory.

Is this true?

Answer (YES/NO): YES